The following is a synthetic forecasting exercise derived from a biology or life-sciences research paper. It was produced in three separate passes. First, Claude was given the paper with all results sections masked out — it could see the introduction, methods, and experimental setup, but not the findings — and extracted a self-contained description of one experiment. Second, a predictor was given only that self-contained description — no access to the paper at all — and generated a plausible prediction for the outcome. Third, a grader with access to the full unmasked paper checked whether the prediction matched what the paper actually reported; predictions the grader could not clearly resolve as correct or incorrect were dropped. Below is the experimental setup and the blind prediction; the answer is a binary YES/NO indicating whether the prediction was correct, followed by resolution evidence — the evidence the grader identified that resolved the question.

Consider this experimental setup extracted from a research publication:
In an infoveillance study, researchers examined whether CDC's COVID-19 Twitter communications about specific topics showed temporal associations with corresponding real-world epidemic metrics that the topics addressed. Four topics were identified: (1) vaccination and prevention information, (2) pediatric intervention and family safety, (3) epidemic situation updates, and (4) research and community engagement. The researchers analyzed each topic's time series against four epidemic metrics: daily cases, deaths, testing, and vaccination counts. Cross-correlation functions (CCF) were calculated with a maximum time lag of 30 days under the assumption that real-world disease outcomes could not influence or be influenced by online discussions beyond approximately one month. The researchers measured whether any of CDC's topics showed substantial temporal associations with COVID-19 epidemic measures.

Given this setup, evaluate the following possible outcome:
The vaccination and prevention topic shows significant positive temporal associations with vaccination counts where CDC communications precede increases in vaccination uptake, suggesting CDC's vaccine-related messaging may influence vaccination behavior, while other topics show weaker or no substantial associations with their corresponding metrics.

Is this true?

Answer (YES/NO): NO